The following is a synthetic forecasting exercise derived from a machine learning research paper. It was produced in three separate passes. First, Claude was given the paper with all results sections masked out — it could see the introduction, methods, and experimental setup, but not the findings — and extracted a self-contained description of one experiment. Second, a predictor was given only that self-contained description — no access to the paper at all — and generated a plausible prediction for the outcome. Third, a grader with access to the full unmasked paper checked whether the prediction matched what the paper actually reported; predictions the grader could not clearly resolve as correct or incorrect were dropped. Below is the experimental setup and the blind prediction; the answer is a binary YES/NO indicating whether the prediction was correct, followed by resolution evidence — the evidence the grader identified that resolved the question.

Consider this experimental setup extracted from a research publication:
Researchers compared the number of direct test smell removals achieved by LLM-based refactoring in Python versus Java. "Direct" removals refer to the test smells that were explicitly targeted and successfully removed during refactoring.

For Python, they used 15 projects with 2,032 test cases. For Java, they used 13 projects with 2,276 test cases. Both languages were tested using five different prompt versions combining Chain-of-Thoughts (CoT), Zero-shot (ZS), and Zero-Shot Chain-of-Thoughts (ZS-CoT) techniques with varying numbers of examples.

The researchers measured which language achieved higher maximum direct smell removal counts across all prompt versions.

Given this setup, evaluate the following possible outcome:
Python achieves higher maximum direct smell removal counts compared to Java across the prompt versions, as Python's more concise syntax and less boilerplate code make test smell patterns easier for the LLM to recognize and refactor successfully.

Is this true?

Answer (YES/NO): YES